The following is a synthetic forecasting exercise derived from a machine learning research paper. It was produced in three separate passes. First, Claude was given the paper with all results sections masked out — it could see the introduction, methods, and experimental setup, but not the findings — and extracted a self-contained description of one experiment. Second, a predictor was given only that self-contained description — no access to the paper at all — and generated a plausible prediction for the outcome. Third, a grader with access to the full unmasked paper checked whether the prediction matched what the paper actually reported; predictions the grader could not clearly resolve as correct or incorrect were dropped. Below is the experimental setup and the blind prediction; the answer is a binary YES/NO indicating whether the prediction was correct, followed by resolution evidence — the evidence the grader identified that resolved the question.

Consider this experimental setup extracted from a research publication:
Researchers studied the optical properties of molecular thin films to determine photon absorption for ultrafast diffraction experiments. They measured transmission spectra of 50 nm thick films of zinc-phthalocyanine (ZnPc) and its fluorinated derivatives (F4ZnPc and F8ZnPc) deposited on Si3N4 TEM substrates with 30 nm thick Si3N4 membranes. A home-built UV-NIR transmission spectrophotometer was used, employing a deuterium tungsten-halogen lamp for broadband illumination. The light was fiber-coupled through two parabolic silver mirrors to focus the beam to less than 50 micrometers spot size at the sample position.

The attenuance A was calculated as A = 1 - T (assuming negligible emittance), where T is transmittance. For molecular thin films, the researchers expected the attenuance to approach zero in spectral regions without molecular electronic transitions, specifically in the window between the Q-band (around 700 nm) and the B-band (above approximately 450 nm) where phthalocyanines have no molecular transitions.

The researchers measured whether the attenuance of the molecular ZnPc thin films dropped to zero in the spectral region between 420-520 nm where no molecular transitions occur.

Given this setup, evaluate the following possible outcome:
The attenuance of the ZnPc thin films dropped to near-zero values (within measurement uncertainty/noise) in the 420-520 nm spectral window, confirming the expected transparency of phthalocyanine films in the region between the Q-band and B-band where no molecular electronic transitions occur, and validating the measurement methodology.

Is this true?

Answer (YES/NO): NO